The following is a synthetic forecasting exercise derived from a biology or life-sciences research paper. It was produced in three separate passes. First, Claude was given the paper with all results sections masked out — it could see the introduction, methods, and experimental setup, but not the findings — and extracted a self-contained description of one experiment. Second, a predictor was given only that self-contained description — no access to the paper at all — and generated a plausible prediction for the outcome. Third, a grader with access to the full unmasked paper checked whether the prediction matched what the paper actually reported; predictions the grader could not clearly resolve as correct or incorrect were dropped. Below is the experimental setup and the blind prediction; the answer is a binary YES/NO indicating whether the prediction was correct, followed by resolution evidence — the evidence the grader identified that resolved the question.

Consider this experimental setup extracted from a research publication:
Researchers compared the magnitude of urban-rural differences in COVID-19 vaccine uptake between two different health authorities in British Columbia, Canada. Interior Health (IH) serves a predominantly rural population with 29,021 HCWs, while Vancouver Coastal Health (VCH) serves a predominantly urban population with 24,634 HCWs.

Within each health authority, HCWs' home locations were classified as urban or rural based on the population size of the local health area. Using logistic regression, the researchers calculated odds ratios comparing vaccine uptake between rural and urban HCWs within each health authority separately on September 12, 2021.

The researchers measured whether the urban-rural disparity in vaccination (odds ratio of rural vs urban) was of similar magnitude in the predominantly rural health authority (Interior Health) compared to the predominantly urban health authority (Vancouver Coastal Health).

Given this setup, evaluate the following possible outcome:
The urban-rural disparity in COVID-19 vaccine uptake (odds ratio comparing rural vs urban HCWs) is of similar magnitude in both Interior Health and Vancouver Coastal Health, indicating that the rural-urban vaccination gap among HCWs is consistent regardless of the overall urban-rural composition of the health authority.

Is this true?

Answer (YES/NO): NO